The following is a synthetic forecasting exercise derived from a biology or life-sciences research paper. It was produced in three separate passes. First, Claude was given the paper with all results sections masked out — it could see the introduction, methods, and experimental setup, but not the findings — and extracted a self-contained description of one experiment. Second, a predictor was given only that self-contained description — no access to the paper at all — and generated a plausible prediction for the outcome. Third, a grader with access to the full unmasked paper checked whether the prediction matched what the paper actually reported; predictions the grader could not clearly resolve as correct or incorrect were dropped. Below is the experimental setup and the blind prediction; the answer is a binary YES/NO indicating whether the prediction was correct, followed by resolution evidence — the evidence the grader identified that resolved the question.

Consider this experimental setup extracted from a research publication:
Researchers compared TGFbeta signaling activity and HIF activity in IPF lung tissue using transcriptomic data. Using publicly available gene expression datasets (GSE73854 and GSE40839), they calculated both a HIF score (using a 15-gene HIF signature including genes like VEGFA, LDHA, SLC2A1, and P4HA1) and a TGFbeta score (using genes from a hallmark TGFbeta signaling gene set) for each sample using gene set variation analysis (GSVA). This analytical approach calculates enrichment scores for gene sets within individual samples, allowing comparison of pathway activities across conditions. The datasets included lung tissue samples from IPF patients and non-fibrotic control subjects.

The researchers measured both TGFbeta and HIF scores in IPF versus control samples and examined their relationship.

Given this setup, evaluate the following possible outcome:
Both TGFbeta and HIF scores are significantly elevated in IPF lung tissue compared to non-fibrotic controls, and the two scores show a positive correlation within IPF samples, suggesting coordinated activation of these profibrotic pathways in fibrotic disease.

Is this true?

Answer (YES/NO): NO